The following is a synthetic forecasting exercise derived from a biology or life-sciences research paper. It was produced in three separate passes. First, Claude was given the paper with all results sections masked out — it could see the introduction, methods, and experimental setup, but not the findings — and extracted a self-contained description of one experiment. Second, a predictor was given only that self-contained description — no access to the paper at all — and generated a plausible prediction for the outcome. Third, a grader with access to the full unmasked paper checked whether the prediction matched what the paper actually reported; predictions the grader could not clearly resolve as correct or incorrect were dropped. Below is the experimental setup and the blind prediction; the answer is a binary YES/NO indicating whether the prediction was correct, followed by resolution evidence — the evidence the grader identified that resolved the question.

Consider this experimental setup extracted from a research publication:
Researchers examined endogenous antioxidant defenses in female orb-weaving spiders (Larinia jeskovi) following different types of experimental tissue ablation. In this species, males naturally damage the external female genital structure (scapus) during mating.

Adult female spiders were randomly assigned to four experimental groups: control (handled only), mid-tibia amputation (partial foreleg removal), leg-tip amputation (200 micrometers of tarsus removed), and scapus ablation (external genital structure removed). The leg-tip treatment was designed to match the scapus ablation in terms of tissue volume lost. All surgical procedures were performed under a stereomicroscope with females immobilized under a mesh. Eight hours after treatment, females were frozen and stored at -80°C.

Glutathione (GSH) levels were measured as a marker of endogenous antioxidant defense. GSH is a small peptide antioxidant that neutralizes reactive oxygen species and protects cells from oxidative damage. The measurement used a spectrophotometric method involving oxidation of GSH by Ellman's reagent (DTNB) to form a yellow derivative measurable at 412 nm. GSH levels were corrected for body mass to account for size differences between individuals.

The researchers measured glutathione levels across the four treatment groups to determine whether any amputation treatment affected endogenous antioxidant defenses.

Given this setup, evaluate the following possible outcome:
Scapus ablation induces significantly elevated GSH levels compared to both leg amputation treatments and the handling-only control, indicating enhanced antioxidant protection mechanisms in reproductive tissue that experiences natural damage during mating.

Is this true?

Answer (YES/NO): NO